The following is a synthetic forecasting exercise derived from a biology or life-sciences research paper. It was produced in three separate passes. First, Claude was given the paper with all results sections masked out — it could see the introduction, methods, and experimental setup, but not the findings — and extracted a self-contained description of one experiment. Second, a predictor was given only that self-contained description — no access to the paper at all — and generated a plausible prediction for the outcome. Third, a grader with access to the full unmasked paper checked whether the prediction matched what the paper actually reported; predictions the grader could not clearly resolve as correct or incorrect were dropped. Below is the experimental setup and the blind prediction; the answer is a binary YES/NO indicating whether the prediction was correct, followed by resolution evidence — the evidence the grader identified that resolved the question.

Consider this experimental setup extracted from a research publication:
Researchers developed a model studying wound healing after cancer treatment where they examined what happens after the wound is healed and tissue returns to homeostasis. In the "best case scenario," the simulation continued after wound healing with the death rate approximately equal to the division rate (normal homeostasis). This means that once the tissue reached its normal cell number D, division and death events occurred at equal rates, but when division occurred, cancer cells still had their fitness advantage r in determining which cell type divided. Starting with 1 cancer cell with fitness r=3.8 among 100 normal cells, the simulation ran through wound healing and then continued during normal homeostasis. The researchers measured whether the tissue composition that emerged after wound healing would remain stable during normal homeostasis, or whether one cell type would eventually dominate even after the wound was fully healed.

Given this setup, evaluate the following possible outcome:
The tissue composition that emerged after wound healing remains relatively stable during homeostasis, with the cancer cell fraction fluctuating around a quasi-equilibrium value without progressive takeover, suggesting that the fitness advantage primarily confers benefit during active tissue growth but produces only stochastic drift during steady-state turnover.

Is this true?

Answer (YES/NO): NO